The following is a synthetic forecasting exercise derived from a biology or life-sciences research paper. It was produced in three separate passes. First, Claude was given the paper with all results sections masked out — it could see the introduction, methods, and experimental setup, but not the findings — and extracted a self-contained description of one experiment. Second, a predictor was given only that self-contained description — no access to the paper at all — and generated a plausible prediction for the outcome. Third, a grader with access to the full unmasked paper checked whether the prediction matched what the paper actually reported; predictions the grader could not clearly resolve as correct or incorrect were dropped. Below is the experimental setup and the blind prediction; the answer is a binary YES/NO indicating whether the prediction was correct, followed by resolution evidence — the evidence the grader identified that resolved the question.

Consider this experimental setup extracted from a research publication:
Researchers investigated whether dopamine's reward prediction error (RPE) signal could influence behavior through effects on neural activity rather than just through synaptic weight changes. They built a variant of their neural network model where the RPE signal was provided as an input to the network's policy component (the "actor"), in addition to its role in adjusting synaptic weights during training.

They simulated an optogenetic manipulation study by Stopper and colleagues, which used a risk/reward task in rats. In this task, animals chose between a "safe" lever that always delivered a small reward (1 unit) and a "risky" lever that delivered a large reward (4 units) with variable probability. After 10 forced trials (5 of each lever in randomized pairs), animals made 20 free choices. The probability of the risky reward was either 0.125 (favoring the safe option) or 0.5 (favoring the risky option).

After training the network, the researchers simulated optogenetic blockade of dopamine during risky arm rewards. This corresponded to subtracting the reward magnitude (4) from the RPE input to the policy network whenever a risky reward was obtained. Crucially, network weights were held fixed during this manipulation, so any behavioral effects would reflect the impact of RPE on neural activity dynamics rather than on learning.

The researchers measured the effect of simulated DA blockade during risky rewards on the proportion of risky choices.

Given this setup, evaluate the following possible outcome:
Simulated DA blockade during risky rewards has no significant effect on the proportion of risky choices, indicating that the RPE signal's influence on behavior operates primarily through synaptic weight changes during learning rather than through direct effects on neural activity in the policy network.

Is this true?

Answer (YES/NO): NO